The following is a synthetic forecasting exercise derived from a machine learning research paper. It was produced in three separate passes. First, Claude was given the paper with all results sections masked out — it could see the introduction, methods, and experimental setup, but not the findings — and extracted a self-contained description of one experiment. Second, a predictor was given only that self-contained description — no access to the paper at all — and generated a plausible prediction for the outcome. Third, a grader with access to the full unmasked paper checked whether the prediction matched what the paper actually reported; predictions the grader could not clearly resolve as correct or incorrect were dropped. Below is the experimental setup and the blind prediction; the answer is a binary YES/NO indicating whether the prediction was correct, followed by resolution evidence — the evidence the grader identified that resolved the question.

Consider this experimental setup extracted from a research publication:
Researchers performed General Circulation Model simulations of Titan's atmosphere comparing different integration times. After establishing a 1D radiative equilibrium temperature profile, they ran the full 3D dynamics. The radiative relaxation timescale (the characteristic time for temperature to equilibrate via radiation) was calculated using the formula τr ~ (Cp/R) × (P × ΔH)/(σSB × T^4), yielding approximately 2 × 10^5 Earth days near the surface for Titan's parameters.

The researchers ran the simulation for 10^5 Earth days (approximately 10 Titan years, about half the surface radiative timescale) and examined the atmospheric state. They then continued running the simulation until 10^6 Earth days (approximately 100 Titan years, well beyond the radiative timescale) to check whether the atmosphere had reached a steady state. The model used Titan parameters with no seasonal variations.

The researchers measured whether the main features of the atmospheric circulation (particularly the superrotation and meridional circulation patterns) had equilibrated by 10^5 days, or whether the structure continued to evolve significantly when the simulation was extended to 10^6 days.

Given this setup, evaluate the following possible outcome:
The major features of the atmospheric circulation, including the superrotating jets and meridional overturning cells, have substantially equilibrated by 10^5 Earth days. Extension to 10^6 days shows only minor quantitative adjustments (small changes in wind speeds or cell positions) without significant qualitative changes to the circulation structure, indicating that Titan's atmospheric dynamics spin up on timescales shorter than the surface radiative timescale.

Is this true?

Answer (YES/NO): NO